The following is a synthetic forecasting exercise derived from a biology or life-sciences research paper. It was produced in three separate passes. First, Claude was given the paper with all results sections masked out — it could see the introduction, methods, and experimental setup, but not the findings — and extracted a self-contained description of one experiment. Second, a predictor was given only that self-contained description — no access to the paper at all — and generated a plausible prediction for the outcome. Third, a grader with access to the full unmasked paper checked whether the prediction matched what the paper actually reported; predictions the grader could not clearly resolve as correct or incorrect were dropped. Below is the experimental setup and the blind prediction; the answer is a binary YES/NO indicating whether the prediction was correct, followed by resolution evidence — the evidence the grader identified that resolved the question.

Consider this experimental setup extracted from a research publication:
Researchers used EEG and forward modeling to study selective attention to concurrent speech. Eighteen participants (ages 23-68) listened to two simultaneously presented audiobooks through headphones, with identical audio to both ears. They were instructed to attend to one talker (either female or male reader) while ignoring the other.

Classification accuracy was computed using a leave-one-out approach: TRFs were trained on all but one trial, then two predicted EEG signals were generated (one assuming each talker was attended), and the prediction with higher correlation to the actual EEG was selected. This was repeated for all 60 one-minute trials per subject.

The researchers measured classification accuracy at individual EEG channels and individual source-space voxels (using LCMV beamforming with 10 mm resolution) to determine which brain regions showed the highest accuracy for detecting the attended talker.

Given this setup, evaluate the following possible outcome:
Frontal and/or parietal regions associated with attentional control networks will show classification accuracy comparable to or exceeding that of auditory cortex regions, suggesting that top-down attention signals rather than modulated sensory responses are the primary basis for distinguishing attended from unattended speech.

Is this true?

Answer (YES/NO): NO